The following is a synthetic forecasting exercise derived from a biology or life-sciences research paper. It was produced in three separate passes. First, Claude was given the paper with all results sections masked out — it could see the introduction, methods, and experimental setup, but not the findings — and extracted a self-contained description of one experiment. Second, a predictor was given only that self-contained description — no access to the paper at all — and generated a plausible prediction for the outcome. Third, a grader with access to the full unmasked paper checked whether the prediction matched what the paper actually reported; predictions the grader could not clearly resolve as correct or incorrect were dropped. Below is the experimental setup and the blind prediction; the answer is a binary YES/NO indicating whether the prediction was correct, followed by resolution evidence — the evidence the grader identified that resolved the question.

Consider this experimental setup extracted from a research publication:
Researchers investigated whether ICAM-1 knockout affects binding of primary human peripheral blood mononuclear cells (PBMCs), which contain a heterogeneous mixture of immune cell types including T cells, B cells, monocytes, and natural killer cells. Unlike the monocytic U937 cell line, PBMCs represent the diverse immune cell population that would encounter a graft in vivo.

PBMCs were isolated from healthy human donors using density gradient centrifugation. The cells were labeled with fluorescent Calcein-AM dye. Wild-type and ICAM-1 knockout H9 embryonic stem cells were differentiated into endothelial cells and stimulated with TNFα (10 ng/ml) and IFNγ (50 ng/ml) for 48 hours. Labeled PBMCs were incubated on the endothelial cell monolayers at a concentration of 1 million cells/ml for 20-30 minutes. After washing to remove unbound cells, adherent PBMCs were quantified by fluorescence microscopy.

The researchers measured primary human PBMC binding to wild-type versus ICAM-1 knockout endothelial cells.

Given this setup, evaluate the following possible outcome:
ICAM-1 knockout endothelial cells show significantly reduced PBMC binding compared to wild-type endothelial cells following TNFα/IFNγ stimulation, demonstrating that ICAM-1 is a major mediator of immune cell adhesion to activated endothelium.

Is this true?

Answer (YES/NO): YES